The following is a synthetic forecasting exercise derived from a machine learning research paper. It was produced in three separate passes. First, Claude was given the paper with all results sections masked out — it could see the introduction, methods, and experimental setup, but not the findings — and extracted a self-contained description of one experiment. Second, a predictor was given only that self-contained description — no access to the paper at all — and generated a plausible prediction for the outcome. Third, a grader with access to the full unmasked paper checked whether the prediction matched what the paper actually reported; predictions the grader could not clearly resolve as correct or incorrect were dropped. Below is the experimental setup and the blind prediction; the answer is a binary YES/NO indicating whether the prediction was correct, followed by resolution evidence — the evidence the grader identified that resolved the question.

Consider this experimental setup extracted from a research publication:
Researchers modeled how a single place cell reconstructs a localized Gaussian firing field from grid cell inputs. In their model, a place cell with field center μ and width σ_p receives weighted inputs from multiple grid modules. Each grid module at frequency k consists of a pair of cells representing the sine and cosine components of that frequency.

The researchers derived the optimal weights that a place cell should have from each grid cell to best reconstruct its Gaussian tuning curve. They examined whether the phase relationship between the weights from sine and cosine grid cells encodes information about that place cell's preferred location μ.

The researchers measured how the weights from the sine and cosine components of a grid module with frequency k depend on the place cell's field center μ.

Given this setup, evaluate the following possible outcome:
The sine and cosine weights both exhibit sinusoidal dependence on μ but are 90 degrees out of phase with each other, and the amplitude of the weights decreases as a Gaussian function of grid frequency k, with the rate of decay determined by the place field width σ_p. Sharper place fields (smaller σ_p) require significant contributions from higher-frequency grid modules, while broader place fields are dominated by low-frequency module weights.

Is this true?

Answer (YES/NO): YES